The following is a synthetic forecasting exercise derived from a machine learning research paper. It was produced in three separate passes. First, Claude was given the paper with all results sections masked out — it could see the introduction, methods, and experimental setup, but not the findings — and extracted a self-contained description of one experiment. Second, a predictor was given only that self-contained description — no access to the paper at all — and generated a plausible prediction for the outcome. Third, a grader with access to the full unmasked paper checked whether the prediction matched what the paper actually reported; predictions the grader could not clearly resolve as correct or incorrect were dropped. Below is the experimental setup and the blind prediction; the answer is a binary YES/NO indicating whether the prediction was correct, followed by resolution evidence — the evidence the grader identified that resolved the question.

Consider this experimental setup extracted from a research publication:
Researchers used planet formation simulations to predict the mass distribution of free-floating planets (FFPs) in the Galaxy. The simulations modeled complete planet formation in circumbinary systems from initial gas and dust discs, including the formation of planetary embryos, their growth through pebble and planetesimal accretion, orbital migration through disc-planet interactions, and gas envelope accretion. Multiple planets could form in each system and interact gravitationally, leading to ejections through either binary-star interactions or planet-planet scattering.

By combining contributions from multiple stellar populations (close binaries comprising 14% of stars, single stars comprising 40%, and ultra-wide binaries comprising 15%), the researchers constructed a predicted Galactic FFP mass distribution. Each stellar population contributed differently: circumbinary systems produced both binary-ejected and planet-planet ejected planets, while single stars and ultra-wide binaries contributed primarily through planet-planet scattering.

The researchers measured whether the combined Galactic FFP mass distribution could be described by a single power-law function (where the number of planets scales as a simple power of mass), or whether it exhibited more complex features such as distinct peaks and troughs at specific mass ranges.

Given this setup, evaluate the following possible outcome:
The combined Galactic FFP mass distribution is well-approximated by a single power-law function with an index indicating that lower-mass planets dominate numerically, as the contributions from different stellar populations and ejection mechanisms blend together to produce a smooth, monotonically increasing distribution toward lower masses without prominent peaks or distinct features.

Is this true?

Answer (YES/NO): NO